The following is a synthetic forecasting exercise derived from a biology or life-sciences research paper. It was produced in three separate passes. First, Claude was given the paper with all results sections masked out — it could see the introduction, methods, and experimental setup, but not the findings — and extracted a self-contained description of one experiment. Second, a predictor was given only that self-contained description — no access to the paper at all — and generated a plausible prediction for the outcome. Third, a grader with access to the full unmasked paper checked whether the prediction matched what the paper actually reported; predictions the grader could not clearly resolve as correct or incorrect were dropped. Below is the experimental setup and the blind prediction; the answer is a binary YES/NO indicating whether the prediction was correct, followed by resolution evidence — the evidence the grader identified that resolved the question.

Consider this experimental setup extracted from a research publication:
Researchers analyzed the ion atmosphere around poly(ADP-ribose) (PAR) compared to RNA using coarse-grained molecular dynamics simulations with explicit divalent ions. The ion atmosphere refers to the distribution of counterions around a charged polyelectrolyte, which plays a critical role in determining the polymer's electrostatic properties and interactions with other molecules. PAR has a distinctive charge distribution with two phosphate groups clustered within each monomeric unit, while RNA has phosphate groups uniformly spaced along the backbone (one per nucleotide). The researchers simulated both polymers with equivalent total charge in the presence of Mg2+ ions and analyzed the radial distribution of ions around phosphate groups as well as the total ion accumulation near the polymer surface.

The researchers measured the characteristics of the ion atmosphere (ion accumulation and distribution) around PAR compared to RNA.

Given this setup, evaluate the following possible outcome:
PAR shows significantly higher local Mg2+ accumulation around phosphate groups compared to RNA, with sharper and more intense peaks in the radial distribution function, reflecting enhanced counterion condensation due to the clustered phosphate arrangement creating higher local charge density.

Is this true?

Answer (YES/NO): YES